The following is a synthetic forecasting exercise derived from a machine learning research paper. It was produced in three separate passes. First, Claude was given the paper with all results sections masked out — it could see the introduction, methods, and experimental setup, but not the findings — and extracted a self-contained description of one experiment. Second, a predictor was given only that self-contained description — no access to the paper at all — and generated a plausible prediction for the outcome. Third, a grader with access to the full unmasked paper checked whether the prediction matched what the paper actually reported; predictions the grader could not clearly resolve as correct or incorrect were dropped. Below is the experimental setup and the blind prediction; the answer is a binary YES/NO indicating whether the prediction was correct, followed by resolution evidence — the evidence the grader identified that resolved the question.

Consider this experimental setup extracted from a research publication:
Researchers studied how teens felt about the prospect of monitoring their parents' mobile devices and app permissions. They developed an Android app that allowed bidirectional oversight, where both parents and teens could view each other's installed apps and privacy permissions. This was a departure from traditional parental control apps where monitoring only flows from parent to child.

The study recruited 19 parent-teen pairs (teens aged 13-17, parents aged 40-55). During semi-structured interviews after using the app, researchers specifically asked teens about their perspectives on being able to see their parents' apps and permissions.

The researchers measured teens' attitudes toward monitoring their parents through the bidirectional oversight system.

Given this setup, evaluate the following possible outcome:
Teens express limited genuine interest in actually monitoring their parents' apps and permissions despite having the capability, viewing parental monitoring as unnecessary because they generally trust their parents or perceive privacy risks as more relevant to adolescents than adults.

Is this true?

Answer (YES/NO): YES